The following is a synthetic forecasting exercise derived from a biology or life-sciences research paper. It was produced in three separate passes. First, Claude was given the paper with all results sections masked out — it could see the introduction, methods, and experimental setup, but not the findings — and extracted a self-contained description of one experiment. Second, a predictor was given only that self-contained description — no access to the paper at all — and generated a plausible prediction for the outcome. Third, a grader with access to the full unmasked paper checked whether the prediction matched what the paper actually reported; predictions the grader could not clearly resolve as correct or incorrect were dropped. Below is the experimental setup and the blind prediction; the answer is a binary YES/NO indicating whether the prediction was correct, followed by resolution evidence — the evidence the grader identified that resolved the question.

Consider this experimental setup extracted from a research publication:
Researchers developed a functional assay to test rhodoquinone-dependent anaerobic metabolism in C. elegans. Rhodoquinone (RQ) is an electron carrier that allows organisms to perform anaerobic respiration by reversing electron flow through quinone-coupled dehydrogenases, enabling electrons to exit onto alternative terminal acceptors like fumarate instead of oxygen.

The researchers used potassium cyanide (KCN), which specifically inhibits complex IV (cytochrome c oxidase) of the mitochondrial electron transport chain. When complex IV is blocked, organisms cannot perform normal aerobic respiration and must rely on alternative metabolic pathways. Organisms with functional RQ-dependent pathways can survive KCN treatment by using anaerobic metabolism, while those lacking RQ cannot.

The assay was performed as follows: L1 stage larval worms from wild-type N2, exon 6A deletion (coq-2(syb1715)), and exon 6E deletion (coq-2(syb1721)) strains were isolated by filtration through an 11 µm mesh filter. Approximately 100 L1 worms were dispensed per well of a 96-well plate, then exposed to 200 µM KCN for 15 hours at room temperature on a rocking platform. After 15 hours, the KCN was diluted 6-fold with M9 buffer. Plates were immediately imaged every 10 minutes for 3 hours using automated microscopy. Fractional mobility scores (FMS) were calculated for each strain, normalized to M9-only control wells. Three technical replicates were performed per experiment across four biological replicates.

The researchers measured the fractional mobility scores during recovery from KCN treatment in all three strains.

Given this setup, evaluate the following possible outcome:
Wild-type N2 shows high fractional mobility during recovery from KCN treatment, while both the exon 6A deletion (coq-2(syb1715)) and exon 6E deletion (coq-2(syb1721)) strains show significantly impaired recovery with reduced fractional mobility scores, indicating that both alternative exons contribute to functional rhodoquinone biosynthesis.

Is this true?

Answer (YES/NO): NO